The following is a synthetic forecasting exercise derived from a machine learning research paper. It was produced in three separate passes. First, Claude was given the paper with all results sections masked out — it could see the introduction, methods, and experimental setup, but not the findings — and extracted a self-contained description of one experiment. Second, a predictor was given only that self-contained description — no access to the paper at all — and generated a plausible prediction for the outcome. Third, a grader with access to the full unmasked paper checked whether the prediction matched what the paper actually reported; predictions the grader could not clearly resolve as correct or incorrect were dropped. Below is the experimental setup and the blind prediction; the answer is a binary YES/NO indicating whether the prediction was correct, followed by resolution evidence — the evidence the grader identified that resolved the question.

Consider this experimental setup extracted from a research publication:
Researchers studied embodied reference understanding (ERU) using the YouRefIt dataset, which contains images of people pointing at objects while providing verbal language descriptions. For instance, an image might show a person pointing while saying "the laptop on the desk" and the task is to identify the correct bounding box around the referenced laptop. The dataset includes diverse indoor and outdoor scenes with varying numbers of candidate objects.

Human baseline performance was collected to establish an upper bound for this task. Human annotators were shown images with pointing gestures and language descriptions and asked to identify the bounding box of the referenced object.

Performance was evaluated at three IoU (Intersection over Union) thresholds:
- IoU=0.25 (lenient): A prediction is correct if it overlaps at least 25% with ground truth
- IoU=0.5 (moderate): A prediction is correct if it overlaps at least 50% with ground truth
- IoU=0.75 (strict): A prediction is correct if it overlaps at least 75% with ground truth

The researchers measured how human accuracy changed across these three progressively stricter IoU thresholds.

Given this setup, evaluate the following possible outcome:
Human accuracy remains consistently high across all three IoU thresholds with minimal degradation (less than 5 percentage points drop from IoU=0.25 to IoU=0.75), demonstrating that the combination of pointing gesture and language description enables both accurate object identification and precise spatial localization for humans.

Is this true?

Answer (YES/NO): NO